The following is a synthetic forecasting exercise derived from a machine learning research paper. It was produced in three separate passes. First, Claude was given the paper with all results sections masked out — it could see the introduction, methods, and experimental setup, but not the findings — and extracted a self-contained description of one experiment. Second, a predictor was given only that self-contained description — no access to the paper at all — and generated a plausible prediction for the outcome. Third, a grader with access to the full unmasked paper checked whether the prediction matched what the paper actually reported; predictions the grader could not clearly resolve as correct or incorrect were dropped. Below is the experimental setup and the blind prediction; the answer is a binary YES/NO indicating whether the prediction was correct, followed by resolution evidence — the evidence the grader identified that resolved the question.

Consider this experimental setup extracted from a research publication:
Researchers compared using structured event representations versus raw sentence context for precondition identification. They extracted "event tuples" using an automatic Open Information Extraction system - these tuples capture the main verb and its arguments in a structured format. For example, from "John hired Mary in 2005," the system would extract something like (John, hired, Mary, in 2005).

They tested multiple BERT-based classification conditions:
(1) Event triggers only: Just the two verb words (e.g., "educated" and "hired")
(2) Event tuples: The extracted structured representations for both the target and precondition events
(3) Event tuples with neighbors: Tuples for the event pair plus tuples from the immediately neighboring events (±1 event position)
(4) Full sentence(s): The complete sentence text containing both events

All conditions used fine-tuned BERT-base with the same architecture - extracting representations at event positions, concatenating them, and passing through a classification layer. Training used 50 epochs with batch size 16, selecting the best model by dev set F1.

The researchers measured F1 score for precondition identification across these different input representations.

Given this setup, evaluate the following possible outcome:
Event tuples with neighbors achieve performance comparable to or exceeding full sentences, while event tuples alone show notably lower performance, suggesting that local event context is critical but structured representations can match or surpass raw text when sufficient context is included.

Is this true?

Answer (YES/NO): NO